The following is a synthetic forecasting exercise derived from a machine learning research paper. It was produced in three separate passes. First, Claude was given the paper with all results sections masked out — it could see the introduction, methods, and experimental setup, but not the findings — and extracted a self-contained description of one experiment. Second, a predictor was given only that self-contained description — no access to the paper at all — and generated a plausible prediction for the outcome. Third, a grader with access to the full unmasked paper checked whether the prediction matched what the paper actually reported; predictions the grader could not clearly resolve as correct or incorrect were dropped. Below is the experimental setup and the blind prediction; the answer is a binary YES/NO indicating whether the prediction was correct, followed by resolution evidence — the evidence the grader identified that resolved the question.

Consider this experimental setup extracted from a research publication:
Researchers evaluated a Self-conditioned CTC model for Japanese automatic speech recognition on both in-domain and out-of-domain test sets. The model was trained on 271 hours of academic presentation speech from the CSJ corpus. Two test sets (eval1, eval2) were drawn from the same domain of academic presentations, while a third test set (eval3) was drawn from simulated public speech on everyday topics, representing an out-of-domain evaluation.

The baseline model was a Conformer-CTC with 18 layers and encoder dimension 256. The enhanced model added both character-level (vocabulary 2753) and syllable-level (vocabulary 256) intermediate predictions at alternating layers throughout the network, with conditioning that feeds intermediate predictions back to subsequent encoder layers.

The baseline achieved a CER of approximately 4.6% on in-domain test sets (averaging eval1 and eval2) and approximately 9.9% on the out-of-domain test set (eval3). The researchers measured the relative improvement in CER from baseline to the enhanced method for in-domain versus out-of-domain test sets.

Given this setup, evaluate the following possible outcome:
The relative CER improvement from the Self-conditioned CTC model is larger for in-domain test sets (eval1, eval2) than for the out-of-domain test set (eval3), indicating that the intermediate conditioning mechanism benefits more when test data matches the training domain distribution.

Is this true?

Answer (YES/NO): NO